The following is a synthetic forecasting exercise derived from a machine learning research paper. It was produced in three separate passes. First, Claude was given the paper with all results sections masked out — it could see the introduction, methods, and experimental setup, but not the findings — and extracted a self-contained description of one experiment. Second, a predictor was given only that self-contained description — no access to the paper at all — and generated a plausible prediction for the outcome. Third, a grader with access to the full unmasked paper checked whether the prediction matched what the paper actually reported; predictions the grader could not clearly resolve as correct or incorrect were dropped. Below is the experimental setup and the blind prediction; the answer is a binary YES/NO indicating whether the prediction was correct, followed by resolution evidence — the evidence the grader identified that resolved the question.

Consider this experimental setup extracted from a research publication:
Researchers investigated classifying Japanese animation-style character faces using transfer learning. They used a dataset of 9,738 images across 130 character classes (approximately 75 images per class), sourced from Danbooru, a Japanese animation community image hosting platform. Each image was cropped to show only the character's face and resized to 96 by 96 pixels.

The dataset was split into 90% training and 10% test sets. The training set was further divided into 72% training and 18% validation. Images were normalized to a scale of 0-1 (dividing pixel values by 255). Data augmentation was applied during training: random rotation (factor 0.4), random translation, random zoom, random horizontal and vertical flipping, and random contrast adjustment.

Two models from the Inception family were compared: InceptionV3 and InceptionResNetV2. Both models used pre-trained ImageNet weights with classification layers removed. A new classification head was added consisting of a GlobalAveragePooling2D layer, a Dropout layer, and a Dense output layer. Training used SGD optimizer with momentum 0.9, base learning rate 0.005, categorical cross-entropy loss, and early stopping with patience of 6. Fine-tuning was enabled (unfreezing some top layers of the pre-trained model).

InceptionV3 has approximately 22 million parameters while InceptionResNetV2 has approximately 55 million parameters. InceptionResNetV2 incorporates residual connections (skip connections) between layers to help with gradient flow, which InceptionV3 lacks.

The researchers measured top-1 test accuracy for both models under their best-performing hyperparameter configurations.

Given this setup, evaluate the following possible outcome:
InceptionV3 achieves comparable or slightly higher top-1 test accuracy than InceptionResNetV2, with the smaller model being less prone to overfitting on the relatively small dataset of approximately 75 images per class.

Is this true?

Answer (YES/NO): YES